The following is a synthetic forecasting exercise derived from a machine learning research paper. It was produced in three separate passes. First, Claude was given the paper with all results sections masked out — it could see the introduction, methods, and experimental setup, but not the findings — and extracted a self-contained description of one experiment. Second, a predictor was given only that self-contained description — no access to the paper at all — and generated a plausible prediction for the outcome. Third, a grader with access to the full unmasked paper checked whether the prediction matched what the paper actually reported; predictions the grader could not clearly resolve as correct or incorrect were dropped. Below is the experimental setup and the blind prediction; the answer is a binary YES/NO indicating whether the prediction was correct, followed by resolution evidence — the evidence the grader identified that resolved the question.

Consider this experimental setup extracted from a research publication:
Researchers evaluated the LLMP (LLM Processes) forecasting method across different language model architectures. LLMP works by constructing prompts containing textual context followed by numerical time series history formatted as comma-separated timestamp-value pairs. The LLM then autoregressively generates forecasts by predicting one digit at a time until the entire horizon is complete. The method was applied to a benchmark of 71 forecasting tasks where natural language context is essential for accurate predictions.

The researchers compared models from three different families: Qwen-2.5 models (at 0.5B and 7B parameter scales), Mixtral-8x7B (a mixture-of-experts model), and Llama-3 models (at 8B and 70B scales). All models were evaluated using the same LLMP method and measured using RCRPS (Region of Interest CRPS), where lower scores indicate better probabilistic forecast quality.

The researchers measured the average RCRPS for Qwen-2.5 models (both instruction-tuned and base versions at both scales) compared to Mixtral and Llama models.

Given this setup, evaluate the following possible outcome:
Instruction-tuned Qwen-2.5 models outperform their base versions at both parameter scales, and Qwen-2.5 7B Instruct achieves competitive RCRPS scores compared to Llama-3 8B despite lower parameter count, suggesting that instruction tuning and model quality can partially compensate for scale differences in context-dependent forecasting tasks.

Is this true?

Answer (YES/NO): NO